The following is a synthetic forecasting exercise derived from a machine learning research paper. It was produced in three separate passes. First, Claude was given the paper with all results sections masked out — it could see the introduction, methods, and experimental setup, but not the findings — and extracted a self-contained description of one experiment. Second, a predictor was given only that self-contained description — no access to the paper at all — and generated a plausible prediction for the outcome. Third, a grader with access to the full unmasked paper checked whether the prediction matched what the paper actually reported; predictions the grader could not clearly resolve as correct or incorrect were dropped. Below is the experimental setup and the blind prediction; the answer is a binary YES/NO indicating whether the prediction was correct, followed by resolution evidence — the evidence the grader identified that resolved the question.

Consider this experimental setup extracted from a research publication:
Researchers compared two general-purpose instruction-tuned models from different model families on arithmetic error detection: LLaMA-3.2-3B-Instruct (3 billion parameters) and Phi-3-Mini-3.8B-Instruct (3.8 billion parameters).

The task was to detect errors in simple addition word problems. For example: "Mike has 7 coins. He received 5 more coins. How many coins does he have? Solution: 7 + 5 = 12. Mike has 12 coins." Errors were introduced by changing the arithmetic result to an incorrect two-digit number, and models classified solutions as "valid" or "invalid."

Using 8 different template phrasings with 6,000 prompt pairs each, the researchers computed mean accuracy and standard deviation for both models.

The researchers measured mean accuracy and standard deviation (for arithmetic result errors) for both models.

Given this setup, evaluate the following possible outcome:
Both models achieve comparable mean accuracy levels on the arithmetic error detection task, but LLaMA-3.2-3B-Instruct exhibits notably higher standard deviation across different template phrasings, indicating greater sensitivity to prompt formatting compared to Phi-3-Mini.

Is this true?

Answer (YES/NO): NO